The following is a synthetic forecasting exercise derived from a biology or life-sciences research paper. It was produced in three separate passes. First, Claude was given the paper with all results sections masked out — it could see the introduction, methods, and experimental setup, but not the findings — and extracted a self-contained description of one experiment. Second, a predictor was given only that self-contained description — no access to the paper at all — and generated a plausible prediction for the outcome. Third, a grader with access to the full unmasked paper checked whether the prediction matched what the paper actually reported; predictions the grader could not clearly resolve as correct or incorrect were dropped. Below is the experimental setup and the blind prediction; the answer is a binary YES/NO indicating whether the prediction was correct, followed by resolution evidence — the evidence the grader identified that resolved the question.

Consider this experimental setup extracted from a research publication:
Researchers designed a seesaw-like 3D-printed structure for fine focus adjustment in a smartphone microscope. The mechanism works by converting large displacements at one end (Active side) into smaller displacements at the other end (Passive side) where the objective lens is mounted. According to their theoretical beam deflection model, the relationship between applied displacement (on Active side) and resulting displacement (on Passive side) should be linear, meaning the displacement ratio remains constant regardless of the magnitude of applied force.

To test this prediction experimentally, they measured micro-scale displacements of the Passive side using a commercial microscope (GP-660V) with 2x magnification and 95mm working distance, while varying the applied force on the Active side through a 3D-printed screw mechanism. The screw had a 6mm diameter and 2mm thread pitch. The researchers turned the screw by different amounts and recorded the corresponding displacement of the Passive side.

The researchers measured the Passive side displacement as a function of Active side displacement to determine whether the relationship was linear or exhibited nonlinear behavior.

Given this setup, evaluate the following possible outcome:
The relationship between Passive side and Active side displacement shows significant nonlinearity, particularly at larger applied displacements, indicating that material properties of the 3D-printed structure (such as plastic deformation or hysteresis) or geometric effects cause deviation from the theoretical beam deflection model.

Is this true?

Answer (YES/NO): NO